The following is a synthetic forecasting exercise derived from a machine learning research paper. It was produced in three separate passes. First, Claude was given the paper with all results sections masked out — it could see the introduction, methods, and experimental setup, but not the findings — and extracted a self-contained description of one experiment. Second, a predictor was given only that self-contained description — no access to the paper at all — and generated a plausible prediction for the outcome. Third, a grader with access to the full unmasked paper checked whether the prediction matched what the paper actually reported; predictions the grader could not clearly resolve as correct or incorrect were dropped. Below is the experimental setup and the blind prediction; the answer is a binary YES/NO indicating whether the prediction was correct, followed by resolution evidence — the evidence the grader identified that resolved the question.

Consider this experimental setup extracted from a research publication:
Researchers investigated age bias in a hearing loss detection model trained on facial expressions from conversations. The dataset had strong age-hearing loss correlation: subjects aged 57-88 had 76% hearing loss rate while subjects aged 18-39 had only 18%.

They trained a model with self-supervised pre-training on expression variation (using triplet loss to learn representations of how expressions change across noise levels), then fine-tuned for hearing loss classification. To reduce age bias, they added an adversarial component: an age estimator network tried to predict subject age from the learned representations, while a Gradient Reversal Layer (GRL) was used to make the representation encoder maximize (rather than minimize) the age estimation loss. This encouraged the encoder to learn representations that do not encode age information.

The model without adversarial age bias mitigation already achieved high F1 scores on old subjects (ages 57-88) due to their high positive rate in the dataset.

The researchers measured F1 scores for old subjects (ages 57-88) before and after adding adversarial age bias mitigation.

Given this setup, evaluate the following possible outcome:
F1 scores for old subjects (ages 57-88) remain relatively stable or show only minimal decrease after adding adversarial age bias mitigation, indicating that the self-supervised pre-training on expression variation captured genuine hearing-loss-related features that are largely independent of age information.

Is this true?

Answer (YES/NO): YES